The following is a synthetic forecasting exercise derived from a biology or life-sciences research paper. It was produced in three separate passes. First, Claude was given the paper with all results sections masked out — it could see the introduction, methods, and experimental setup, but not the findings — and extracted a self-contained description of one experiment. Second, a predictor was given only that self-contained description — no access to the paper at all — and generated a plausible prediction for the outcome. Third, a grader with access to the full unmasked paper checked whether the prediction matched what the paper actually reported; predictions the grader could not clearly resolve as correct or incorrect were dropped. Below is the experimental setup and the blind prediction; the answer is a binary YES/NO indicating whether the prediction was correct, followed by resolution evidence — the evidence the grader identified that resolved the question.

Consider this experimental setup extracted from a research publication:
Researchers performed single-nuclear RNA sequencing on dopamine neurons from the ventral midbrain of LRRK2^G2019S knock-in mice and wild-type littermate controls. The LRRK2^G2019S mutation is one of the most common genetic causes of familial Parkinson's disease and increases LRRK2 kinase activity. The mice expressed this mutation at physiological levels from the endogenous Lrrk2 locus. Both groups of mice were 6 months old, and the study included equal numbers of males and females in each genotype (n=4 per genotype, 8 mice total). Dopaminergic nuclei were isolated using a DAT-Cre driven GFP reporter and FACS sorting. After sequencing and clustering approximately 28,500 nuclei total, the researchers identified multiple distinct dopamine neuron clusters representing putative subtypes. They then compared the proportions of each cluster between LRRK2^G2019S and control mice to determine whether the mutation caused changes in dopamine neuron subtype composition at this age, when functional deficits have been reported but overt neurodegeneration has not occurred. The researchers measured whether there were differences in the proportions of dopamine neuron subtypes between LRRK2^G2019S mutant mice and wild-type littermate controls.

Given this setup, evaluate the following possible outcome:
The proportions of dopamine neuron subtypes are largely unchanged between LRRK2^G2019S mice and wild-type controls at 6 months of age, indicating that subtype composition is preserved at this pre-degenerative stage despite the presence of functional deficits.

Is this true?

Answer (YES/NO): YES